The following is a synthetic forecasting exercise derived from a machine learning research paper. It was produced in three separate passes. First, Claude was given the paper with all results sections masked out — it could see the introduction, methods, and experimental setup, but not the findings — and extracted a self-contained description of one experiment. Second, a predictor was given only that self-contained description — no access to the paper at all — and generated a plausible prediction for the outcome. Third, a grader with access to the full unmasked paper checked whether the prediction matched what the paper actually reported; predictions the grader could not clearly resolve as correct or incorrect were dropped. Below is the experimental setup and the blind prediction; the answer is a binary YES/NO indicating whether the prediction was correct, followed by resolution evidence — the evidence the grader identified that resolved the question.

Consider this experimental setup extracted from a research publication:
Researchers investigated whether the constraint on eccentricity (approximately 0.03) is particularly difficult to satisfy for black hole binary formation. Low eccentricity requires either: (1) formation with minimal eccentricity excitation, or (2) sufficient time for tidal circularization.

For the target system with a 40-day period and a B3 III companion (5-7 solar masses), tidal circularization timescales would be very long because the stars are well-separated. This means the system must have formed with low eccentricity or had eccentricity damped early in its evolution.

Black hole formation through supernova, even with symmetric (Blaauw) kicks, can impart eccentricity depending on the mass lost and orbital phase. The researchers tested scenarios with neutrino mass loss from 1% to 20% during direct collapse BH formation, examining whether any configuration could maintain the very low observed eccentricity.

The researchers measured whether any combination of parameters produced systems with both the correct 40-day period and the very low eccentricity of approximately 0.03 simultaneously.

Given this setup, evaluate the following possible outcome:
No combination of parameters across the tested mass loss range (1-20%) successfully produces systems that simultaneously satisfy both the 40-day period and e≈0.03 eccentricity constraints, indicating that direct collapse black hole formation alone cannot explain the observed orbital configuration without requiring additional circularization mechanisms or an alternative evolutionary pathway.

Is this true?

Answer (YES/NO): YES